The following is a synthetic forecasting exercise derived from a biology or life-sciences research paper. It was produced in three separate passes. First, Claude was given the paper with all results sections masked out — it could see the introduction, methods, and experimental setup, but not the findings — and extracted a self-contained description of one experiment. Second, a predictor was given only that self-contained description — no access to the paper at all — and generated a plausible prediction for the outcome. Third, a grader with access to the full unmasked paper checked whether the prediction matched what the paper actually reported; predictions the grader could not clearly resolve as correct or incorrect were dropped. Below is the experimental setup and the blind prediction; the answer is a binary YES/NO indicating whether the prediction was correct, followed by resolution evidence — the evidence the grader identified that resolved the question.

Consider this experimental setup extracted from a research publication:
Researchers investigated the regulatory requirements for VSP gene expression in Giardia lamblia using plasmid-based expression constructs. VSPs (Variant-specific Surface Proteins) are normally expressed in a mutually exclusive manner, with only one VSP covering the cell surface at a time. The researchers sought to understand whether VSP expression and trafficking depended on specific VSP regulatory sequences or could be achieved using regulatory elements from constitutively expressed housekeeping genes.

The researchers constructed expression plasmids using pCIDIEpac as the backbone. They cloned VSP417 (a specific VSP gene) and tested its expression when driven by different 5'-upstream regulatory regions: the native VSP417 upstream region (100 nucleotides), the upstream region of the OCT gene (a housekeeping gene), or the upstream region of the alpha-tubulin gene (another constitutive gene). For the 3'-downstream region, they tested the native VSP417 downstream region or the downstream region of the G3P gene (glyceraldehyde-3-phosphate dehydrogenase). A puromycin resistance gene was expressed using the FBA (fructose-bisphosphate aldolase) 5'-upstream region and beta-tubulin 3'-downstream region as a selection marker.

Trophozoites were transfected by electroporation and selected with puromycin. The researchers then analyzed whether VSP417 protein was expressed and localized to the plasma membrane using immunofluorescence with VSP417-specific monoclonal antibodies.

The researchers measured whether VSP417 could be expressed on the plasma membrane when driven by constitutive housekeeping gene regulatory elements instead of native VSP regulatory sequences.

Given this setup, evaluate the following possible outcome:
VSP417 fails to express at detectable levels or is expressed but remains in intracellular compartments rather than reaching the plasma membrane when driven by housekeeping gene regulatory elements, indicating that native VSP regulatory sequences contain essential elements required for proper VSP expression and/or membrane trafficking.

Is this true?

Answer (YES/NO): NO